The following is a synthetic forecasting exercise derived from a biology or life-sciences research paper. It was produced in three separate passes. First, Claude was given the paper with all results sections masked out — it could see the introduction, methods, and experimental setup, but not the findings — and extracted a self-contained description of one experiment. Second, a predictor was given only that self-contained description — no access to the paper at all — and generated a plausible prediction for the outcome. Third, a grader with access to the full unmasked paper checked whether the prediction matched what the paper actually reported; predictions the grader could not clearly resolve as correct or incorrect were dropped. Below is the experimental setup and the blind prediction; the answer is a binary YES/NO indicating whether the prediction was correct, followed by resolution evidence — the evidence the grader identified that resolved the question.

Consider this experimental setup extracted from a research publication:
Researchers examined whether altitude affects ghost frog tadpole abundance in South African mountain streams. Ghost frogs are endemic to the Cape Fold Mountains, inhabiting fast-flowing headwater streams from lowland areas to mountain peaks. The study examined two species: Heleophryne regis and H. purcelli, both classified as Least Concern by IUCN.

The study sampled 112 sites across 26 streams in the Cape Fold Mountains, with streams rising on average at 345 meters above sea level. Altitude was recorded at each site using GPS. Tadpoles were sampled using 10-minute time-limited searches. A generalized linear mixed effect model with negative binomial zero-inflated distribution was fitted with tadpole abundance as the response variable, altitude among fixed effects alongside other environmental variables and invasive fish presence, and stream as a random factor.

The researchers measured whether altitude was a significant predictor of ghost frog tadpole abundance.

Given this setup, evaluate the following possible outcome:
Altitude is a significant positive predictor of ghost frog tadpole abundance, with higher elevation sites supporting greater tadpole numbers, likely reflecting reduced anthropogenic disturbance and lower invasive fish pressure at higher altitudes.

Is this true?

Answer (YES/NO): NO